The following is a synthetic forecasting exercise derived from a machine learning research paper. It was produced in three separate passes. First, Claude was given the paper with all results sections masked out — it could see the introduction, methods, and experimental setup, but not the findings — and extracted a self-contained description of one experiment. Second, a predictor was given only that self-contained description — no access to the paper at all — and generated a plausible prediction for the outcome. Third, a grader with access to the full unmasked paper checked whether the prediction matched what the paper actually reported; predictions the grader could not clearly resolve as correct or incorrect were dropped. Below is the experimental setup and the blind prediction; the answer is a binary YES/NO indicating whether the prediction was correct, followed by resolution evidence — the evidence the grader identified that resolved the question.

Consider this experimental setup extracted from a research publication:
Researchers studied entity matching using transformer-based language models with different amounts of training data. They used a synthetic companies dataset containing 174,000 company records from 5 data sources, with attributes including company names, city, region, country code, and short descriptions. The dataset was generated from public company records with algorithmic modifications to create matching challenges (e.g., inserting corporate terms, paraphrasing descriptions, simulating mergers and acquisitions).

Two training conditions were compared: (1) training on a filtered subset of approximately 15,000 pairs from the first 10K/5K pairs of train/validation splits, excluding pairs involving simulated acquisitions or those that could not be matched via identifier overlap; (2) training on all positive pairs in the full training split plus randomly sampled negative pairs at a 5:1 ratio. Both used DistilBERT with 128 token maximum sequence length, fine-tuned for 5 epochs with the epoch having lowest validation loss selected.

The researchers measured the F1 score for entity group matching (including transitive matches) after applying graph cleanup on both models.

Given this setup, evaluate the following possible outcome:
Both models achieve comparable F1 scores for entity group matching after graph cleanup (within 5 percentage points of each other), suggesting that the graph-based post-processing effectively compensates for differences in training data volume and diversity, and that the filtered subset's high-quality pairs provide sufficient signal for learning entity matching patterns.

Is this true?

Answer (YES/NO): NO